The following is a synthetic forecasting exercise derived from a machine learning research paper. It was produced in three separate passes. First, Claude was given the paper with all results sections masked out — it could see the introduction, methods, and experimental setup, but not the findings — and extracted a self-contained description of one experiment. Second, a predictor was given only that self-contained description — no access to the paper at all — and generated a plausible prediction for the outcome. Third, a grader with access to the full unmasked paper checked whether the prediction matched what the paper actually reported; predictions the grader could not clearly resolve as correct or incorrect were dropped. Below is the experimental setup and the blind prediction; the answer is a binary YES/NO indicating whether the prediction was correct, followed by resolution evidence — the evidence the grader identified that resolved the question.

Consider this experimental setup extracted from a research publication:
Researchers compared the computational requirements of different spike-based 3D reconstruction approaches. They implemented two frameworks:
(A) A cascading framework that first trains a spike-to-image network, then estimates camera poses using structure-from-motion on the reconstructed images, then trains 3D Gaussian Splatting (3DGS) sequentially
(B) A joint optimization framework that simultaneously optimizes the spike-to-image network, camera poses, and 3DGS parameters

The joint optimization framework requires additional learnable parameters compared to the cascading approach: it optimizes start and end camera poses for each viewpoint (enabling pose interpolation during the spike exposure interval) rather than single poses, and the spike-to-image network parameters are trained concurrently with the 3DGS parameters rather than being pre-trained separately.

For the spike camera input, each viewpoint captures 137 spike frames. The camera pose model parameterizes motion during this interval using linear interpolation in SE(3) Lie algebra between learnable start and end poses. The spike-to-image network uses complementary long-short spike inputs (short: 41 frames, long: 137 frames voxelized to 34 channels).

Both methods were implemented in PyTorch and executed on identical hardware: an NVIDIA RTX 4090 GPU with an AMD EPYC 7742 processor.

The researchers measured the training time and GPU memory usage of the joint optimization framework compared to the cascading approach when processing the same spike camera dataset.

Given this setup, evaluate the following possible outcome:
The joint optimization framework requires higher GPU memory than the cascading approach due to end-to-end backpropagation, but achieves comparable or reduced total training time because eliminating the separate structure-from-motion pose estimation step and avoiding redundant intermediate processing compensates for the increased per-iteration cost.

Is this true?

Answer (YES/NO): NO